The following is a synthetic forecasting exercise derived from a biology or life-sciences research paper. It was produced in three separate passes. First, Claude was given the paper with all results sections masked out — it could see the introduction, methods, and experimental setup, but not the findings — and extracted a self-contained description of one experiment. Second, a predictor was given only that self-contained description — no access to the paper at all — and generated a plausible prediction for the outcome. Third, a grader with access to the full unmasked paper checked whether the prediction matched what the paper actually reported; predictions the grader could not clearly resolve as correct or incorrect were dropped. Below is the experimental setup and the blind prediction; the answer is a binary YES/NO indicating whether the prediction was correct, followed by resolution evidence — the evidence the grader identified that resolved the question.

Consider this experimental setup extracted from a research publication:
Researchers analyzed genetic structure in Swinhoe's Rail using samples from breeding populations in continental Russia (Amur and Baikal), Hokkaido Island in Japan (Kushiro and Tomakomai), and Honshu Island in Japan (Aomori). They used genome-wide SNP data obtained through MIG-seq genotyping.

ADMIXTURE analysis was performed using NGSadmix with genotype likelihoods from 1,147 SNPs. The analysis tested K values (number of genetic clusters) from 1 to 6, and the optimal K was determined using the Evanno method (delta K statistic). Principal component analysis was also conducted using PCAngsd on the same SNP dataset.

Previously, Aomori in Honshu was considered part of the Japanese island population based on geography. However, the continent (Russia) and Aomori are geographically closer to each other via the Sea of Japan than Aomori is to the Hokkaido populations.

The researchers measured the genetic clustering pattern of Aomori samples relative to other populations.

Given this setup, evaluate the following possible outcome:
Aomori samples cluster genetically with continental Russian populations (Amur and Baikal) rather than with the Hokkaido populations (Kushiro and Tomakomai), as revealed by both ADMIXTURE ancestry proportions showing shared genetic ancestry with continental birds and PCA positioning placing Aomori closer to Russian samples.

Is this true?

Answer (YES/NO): YES